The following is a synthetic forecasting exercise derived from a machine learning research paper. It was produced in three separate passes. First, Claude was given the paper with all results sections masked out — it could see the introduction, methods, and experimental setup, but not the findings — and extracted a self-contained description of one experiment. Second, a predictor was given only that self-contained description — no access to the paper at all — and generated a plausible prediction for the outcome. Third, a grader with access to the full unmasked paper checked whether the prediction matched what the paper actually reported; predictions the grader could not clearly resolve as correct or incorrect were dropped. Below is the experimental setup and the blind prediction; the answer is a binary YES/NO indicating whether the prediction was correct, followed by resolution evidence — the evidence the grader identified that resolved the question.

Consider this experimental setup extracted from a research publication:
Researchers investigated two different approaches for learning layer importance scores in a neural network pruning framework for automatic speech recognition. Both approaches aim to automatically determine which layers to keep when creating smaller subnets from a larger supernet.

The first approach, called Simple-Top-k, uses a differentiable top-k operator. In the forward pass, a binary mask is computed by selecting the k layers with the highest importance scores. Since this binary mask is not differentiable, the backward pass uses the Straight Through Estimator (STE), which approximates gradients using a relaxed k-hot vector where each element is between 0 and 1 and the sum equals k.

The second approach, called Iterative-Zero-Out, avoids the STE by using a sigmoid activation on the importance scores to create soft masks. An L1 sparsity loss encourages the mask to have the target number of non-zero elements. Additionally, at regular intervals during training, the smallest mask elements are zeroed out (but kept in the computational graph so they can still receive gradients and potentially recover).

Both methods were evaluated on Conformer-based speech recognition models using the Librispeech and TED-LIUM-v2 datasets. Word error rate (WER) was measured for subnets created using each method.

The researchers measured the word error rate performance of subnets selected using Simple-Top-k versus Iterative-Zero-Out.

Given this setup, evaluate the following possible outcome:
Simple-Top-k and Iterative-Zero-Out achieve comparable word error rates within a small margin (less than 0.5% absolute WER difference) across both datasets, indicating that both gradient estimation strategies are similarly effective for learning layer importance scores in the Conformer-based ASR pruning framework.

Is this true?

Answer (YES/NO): NO